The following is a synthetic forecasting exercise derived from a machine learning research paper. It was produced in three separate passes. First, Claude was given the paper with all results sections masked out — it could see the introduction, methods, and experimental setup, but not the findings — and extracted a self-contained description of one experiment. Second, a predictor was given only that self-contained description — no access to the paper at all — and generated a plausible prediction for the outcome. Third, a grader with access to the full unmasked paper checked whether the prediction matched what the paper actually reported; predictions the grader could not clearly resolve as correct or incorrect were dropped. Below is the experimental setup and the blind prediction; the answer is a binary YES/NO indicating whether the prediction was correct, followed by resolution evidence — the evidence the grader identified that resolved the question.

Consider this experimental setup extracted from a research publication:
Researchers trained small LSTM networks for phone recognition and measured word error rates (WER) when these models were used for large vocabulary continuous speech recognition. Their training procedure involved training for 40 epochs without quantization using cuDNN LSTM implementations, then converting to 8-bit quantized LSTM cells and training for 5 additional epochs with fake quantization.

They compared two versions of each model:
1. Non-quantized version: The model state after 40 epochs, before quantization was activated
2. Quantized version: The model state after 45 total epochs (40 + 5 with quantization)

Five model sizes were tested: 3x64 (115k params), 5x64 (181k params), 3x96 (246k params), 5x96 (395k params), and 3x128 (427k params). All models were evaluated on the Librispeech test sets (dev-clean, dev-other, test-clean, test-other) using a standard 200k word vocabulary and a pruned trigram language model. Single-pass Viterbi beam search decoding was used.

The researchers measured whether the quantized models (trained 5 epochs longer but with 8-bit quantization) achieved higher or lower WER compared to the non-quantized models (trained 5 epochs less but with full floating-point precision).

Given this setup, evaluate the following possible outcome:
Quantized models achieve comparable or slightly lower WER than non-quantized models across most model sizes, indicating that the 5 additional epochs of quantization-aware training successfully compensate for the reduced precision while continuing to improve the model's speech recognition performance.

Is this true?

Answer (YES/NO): YES